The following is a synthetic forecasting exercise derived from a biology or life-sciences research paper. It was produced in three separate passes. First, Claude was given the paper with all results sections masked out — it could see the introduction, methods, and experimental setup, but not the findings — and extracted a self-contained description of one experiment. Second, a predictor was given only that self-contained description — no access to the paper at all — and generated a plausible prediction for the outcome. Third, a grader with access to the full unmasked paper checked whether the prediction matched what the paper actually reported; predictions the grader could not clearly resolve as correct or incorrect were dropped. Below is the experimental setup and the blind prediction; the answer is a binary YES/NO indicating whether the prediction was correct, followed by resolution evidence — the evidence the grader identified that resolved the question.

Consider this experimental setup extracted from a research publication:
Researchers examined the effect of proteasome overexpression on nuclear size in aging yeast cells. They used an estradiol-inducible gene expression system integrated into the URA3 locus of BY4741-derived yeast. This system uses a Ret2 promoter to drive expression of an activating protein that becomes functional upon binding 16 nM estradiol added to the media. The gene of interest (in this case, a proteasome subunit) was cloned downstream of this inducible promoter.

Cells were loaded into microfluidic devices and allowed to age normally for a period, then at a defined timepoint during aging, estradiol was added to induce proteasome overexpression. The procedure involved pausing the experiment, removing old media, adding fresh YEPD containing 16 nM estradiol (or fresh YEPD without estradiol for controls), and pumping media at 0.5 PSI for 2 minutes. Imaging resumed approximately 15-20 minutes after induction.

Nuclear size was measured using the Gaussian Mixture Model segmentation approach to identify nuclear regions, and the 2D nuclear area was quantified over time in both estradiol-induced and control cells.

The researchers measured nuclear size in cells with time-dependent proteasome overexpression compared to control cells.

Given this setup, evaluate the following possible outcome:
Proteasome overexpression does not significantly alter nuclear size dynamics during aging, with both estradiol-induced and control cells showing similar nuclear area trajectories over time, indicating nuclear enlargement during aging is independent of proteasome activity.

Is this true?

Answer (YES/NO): NO